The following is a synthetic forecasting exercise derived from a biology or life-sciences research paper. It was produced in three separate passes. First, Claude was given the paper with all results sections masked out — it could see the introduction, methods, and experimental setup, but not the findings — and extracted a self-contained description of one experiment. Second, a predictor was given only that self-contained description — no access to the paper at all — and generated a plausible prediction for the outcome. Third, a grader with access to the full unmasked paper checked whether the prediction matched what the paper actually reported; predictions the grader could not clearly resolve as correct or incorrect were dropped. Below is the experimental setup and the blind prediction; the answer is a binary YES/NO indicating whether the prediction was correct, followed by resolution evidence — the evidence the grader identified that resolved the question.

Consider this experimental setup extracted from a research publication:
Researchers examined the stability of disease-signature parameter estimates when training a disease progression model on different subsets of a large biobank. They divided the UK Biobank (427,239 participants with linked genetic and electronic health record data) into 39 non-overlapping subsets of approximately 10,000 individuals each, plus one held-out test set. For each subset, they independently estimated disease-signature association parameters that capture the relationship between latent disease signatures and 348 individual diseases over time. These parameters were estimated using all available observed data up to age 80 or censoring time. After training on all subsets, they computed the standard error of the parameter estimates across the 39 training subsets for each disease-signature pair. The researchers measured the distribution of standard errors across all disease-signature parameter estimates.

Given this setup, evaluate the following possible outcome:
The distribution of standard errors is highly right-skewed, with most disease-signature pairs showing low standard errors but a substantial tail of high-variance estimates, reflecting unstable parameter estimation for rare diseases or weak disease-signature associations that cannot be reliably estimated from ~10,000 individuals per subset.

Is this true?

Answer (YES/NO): NO